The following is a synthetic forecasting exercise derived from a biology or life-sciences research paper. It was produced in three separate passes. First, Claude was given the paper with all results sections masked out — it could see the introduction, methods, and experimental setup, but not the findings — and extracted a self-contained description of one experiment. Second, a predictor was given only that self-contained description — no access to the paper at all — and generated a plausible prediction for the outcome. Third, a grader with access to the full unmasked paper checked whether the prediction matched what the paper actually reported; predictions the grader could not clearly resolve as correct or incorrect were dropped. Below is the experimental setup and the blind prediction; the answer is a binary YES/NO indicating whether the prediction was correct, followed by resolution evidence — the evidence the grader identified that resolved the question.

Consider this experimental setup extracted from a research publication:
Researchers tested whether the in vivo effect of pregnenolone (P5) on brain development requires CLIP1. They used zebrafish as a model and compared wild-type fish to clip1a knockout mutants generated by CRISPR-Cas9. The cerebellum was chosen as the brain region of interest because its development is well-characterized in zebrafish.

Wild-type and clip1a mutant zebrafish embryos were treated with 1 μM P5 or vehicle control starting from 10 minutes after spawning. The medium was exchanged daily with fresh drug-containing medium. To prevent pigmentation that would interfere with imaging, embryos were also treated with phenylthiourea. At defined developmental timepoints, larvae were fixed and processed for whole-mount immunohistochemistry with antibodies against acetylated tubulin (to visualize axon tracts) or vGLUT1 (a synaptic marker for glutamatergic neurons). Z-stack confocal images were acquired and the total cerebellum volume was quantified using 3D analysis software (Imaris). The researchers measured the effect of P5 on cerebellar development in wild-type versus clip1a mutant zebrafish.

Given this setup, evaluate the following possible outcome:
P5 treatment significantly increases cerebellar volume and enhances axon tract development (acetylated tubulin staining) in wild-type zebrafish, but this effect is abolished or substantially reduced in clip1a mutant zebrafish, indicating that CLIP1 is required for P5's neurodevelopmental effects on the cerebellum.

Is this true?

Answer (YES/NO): YES